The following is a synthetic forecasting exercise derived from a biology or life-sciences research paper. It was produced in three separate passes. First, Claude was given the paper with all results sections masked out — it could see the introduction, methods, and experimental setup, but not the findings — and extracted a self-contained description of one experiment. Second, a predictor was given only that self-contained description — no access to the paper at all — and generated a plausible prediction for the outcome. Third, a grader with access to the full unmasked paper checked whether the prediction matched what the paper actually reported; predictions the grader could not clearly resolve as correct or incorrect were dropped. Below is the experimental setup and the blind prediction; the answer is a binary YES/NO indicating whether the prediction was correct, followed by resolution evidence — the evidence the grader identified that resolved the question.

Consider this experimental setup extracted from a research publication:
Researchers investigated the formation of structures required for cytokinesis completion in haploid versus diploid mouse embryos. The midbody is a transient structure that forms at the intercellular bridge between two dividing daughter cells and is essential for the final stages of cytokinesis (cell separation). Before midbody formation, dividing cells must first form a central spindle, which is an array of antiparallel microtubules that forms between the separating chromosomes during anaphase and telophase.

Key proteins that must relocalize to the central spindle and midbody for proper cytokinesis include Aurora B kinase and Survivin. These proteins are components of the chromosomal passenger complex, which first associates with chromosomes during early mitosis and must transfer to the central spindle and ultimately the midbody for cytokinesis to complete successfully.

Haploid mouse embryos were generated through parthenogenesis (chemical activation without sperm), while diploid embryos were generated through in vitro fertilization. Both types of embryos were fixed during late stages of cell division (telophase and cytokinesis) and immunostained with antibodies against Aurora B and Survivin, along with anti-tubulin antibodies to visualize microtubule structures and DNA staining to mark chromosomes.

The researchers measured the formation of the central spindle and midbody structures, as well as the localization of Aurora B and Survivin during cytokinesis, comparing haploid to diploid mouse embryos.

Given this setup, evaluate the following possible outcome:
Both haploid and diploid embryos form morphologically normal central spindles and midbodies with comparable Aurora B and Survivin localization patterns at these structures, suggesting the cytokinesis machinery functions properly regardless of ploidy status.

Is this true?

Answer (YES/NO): NO